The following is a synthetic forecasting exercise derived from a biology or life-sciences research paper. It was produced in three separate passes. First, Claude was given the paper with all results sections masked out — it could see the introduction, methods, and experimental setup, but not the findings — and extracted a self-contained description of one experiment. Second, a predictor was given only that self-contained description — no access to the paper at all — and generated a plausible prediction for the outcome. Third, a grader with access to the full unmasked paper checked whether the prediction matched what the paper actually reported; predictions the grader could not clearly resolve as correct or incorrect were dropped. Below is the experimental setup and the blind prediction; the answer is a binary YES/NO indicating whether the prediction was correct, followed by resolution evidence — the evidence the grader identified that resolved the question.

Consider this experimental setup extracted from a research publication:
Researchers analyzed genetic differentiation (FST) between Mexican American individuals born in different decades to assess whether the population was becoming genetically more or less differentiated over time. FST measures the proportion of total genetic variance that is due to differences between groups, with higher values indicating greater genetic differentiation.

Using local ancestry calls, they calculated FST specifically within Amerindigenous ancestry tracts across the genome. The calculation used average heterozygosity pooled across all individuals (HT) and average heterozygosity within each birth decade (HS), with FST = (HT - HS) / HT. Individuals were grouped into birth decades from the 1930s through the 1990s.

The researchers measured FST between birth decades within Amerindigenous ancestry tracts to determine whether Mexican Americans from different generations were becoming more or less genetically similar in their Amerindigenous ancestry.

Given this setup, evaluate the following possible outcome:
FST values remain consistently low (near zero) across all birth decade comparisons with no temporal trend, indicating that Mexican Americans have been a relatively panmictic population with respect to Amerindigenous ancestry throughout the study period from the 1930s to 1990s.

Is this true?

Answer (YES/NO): NO